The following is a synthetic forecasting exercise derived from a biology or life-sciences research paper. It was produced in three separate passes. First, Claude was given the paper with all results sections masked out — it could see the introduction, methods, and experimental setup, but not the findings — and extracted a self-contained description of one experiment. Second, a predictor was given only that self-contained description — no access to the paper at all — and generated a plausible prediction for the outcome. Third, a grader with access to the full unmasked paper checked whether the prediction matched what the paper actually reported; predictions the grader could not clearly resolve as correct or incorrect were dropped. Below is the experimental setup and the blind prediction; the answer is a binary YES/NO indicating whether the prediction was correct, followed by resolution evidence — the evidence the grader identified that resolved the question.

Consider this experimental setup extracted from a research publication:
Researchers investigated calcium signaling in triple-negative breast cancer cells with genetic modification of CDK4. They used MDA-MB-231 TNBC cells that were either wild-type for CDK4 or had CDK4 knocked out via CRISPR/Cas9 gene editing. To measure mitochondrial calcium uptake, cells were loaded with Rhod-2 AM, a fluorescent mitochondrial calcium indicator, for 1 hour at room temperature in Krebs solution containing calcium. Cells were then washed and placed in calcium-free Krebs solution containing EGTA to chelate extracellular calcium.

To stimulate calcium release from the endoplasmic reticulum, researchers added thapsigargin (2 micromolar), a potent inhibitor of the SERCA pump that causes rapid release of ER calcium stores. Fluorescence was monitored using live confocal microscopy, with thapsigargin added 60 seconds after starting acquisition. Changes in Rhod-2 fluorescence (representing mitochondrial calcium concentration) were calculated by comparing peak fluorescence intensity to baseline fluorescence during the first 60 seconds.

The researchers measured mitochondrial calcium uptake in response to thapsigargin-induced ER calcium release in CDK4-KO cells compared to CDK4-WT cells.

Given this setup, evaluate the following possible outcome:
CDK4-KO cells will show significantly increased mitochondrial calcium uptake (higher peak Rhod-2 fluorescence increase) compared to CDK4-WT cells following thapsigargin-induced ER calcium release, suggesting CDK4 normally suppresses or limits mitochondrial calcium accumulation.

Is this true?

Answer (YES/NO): NO